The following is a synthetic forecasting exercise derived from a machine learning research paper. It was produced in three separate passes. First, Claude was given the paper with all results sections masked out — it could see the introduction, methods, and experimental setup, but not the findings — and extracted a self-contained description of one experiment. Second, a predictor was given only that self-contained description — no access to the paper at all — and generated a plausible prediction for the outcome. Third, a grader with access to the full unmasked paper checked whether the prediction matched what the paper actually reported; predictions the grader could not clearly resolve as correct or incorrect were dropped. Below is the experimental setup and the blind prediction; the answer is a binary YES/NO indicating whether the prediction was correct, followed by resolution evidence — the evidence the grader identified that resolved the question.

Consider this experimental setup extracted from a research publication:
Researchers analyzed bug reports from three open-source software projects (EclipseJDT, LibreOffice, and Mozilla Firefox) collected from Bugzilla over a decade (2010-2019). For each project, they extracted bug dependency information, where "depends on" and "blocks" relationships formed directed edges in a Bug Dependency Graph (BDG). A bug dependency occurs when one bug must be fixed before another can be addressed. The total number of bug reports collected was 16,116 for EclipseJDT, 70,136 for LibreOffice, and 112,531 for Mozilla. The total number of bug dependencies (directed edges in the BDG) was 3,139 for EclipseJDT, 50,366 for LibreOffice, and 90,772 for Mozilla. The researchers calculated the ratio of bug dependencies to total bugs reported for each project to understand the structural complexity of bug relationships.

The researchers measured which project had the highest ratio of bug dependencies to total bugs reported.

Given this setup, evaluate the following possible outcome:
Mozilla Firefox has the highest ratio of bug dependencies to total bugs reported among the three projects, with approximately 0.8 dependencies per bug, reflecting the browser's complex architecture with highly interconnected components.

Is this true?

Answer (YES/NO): YES